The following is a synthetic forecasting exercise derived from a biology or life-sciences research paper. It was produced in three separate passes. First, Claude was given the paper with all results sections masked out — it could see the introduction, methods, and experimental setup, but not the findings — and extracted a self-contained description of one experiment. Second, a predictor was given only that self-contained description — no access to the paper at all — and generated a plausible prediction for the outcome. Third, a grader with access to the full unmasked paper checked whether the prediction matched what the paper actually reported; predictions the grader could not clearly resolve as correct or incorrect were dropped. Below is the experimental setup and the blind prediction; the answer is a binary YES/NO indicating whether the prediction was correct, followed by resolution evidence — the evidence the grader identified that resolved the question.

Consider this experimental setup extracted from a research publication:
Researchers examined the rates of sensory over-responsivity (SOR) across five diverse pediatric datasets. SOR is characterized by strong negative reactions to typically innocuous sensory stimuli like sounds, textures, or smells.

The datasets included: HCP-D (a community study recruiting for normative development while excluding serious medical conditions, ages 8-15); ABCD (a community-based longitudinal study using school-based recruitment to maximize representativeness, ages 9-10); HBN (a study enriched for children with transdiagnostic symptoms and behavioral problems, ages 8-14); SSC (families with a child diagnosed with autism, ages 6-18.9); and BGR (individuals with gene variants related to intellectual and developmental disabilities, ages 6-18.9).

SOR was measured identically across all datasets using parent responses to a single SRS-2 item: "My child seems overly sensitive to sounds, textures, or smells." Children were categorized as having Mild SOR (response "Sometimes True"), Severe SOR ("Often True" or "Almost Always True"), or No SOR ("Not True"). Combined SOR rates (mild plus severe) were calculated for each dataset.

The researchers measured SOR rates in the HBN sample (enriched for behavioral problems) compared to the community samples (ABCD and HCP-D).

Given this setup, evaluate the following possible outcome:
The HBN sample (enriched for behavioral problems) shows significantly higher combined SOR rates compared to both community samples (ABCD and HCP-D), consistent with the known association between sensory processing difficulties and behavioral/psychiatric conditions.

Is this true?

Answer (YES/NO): YES